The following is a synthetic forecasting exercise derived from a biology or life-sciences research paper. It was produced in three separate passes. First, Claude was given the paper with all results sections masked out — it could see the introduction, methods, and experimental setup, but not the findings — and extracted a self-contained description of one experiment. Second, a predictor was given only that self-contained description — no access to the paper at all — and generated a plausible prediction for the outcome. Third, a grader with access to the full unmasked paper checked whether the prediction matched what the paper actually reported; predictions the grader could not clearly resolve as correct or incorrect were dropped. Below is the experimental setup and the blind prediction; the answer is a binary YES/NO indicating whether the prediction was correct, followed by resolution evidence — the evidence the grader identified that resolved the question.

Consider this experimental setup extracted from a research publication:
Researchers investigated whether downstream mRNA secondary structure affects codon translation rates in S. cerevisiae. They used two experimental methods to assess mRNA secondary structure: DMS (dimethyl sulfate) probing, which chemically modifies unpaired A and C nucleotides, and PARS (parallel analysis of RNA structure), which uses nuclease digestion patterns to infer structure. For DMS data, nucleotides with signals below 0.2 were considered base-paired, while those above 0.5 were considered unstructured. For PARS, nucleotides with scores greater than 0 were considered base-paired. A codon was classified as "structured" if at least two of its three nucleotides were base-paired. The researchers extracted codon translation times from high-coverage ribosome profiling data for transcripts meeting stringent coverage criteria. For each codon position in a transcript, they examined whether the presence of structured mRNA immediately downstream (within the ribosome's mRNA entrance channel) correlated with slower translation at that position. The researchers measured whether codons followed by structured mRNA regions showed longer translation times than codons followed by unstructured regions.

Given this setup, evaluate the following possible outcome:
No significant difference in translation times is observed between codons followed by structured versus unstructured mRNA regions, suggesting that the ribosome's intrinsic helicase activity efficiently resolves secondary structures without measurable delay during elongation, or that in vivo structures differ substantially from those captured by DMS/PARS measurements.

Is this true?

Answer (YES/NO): NO